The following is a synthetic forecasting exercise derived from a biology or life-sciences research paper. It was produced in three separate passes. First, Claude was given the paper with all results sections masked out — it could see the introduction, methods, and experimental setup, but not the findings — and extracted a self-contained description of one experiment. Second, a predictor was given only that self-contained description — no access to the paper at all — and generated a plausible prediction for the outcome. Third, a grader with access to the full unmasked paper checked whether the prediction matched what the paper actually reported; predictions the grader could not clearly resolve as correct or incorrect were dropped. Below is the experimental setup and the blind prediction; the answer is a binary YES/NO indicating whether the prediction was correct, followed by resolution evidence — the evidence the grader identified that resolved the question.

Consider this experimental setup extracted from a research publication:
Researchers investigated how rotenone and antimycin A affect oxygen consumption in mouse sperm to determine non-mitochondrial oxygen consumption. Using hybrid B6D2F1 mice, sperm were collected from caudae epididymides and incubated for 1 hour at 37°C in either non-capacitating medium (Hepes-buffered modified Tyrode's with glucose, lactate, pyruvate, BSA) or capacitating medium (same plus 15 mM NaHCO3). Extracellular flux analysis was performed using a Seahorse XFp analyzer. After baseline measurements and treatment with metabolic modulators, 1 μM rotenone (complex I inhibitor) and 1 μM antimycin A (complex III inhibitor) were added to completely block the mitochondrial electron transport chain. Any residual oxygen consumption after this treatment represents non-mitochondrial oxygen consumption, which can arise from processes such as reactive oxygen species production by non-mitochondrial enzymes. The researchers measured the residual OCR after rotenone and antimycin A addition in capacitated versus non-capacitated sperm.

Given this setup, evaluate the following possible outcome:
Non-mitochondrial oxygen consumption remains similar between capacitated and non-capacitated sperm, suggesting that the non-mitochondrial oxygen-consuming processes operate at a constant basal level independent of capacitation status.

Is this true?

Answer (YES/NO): YES